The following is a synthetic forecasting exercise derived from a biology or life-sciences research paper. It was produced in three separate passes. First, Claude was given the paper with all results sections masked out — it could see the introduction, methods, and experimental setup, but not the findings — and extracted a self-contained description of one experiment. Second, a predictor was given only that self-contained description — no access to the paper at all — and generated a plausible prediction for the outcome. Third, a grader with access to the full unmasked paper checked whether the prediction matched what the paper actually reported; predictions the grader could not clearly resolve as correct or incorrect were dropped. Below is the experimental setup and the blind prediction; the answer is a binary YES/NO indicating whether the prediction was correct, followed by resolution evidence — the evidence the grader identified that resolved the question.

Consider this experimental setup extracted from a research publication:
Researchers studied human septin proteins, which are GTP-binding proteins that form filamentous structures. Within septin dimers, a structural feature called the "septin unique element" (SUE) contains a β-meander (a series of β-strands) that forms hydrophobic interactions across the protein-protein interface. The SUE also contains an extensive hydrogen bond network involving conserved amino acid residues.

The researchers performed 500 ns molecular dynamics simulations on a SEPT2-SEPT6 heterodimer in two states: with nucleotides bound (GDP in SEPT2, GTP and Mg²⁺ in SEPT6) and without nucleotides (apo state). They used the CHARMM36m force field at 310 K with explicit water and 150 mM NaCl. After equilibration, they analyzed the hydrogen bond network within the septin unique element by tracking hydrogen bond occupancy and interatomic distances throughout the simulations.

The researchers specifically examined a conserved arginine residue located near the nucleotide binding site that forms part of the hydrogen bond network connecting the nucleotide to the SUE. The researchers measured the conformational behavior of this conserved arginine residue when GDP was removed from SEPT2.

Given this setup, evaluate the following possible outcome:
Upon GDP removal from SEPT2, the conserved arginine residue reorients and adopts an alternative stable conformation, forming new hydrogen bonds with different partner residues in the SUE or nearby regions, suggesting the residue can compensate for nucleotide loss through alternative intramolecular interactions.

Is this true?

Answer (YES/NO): NO